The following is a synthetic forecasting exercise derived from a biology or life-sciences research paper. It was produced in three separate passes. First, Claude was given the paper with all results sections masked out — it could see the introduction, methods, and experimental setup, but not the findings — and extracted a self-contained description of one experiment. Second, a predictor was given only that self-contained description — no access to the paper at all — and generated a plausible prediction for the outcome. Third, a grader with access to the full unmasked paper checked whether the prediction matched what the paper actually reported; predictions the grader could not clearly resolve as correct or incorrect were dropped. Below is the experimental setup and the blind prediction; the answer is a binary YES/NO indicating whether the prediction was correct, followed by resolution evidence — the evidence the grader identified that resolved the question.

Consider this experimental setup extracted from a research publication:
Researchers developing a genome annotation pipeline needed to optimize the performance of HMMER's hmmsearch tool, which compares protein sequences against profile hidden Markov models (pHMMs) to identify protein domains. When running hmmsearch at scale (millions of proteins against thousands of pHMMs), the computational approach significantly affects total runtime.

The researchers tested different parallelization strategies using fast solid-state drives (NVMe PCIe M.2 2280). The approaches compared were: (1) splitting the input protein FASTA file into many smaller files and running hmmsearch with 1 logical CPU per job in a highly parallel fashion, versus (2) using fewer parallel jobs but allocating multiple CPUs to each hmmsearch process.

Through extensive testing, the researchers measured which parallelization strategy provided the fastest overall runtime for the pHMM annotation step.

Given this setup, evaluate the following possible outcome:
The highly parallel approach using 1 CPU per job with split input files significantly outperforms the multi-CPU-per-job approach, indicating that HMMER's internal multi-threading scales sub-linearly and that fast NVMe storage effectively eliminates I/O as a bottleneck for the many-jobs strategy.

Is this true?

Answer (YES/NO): NO